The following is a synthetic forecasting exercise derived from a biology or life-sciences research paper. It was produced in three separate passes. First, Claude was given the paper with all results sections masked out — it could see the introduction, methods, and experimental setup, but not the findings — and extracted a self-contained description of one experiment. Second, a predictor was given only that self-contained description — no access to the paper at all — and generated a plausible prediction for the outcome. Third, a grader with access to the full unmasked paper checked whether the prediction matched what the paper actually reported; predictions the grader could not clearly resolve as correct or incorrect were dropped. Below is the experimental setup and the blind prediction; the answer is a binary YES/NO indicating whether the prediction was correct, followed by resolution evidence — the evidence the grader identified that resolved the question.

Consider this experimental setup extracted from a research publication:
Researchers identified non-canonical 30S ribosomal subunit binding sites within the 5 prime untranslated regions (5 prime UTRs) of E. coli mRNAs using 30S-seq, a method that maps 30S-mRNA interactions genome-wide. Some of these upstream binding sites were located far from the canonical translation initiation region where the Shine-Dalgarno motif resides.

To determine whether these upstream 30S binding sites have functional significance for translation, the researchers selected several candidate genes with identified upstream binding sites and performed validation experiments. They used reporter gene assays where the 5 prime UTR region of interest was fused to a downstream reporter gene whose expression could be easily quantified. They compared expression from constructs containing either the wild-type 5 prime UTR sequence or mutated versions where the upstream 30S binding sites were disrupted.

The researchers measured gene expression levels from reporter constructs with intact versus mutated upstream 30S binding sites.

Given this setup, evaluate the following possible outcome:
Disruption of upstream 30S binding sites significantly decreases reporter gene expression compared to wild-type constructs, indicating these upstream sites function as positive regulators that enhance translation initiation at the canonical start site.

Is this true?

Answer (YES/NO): YES